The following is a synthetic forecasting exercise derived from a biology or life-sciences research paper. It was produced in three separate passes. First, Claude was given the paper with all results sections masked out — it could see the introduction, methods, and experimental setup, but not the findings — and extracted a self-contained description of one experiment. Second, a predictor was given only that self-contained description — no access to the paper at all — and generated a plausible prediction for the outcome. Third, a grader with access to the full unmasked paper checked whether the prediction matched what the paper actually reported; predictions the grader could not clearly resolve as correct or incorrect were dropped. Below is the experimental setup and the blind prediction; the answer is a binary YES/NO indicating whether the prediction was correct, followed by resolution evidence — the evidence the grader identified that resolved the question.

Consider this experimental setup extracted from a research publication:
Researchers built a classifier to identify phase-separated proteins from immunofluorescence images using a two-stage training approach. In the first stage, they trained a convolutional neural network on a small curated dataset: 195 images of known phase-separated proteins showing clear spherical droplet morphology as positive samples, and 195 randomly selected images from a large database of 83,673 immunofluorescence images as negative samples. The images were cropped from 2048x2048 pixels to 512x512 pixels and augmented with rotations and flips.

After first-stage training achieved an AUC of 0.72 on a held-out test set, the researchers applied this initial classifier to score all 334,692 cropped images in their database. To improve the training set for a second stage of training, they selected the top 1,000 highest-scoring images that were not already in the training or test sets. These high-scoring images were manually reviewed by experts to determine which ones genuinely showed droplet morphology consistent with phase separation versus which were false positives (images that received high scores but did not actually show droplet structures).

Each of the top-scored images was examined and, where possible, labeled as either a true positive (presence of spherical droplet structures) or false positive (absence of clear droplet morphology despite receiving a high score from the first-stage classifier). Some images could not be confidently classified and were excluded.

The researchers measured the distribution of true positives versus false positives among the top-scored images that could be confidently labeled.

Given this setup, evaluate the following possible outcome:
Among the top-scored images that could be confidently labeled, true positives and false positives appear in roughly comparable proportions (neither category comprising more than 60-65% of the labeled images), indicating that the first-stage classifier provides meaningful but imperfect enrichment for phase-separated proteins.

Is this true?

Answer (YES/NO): YES